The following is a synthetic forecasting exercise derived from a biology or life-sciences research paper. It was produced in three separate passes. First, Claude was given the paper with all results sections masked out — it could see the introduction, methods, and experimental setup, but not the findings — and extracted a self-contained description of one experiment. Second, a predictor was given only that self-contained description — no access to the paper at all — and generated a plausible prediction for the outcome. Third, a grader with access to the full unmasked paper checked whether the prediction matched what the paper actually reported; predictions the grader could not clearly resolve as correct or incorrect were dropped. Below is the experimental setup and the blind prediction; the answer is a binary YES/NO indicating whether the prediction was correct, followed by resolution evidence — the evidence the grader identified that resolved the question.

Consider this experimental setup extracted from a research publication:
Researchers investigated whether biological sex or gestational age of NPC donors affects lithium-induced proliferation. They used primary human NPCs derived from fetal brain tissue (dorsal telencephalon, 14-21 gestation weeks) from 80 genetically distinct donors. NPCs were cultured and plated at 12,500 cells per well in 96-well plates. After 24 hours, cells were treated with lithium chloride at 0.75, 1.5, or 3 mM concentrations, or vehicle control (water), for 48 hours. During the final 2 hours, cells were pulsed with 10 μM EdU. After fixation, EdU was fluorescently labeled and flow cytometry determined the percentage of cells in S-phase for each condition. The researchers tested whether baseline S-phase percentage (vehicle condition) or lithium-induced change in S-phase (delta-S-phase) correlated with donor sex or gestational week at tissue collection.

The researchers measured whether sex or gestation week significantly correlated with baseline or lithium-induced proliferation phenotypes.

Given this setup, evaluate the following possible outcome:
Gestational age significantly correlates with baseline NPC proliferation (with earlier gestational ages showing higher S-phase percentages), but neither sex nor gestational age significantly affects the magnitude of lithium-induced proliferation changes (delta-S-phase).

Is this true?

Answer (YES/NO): NO